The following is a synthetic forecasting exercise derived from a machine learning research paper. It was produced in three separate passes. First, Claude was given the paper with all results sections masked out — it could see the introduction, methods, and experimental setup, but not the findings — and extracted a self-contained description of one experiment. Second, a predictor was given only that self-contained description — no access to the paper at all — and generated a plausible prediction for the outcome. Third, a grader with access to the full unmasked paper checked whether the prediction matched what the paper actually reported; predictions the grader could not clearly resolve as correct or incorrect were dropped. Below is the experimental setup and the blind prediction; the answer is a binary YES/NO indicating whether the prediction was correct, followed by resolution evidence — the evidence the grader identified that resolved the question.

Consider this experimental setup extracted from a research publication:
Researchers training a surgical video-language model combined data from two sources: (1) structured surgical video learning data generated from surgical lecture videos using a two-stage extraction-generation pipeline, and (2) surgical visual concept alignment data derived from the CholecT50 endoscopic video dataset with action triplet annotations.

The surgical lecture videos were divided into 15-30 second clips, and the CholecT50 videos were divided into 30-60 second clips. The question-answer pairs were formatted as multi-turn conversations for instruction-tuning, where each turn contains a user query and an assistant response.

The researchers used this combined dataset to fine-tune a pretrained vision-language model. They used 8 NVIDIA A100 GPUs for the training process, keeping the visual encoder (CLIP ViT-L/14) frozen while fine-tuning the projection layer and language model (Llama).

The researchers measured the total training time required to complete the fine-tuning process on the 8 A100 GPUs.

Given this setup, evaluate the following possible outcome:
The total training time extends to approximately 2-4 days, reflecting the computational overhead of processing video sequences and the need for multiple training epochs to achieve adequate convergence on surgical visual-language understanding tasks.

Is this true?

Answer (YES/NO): NO